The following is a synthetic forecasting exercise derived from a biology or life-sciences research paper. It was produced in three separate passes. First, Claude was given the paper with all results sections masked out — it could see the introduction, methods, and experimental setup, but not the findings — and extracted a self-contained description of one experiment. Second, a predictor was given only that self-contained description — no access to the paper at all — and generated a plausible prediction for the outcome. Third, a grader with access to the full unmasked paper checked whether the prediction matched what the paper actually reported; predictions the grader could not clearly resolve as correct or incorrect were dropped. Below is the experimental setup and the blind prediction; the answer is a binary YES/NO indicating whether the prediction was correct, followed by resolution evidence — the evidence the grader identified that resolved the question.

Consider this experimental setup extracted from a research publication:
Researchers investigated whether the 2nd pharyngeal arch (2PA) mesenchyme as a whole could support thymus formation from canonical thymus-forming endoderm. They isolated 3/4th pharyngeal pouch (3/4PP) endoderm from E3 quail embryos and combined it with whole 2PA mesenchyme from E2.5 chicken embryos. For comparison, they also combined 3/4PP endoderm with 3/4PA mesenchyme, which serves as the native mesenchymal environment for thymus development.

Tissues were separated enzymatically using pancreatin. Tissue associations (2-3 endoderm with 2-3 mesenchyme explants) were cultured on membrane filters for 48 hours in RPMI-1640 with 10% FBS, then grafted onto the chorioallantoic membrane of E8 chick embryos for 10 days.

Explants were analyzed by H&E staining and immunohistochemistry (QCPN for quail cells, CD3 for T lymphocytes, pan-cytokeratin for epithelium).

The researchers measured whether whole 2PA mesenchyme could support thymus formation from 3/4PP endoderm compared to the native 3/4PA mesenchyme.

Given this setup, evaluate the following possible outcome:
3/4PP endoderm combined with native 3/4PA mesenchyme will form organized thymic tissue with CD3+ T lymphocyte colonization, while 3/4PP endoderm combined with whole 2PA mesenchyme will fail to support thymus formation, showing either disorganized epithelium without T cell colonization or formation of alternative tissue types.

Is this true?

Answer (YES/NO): NO